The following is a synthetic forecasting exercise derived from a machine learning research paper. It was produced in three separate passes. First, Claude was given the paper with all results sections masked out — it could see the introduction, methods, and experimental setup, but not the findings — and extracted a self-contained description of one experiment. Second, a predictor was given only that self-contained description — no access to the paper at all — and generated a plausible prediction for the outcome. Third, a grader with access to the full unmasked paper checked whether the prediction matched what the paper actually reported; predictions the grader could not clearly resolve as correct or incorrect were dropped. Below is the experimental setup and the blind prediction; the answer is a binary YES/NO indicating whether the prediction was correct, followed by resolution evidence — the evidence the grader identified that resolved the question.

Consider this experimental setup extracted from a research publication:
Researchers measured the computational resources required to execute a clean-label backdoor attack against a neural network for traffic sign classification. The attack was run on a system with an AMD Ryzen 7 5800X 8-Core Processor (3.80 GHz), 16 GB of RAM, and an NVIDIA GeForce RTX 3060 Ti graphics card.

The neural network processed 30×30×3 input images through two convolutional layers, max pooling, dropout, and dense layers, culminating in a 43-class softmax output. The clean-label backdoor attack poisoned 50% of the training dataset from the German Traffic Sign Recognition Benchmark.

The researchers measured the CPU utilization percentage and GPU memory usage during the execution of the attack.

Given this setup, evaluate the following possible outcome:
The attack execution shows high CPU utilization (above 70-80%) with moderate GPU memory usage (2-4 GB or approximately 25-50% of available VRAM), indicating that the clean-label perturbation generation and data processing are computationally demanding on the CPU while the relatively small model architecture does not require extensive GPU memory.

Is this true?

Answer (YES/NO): NO